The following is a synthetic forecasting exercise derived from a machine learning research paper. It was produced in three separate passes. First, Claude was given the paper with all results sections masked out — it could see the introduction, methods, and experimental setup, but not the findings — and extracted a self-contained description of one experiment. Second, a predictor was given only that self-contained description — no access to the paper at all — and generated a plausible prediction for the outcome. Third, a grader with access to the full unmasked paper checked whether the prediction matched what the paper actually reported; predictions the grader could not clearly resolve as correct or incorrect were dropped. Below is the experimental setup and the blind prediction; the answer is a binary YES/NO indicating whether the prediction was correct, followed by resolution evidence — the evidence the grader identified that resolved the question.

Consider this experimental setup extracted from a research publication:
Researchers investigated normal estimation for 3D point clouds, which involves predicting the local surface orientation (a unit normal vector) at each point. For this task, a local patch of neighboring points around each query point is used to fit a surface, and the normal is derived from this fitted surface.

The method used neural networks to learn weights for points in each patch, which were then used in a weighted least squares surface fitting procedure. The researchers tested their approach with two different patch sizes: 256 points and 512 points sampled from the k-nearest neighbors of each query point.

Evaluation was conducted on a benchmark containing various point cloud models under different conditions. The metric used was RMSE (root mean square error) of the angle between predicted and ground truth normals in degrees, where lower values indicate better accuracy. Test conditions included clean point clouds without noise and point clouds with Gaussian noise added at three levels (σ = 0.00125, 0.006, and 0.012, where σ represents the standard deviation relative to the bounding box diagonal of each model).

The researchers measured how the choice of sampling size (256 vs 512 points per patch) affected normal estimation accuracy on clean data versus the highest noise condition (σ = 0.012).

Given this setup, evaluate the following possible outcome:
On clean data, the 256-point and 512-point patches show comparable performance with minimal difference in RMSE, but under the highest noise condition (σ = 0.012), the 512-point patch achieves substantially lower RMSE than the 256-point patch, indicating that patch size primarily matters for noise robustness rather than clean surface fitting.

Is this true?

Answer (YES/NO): NO